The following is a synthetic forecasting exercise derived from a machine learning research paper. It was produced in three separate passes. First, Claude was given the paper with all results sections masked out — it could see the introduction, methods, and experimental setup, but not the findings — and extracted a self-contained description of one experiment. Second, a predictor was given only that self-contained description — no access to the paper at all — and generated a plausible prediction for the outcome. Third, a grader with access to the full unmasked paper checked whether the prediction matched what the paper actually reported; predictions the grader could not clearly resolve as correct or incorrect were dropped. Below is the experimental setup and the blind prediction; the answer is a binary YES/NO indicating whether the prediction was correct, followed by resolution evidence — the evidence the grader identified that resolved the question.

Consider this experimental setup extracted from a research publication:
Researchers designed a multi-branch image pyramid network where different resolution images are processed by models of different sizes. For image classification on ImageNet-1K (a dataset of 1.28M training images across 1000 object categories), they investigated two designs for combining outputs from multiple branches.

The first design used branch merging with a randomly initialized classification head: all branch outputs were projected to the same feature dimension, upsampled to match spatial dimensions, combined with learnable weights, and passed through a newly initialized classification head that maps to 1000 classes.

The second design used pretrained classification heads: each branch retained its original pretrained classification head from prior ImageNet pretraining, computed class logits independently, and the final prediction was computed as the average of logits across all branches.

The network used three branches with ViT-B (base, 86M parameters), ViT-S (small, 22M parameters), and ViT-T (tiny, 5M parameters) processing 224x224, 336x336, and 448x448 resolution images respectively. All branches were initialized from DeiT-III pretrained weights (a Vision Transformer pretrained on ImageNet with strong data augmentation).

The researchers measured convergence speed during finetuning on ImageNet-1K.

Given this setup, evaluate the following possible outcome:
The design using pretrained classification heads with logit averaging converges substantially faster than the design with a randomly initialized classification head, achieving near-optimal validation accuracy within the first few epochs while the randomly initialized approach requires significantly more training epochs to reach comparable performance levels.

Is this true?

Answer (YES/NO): NO